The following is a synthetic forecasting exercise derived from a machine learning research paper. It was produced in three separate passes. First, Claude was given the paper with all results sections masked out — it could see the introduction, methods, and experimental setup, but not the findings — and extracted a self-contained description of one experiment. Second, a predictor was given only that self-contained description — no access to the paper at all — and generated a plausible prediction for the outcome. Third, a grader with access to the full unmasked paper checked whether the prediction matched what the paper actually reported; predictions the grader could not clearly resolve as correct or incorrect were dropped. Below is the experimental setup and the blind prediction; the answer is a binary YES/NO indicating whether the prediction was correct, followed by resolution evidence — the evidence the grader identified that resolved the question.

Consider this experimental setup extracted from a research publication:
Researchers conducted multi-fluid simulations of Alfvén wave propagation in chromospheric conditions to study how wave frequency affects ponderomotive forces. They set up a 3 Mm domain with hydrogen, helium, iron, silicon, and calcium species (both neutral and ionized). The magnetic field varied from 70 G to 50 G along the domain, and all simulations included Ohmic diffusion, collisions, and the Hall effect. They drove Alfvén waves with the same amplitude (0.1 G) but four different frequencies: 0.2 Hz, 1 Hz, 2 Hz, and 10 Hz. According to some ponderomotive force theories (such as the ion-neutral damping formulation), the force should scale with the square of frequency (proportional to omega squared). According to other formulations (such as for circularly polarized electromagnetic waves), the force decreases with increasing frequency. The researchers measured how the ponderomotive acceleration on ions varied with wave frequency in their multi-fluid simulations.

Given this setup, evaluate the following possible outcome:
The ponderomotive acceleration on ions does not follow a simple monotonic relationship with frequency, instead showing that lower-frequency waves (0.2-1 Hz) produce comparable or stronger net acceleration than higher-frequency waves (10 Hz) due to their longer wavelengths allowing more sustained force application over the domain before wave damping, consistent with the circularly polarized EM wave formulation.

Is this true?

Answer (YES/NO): NO